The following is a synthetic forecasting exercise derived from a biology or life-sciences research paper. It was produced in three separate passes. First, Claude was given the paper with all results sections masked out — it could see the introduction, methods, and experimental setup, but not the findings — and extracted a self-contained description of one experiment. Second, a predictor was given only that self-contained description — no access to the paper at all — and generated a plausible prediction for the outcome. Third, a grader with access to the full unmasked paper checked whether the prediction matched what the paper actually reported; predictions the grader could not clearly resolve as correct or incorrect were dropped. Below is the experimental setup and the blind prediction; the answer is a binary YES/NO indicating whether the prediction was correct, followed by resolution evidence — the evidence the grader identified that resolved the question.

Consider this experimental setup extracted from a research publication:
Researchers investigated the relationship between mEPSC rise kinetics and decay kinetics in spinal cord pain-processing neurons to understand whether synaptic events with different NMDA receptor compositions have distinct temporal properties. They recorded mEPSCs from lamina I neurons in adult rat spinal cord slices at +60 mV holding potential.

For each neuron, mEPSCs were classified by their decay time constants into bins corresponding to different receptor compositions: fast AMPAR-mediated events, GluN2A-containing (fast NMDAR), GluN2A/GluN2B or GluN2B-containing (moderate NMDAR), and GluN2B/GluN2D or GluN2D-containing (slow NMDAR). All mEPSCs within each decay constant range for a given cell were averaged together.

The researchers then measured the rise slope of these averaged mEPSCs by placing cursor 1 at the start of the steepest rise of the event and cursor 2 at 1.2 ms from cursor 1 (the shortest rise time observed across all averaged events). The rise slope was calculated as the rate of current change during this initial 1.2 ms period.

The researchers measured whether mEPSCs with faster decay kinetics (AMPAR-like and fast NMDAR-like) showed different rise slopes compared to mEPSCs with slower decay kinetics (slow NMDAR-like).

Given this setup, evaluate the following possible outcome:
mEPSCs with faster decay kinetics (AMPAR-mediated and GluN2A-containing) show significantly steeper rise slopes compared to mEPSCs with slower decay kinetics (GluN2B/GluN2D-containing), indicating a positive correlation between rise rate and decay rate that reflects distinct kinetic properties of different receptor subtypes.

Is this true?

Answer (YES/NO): NO